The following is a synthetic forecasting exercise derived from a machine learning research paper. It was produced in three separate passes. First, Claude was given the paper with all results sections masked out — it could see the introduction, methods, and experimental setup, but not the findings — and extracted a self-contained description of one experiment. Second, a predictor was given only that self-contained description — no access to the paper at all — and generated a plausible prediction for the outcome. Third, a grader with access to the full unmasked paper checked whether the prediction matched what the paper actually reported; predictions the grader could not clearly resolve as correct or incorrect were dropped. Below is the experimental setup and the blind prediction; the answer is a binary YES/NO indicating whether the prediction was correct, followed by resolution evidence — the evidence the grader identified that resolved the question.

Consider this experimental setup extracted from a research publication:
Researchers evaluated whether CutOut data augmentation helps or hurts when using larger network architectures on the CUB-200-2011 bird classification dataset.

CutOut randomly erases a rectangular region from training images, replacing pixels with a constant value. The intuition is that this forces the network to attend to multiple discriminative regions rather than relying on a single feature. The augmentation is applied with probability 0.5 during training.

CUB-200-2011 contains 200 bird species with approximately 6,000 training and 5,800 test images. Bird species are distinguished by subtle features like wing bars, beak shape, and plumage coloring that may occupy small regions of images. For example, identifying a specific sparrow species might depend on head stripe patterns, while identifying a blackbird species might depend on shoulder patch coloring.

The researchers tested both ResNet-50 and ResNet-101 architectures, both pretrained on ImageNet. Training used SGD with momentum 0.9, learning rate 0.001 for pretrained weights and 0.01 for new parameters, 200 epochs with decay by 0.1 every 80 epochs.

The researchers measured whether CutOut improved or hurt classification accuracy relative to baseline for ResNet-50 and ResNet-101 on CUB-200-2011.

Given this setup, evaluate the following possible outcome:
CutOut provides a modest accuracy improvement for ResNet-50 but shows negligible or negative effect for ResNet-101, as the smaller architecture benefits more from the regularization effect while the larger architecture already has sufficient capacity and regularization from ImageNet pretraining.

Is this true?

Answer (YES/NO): NO